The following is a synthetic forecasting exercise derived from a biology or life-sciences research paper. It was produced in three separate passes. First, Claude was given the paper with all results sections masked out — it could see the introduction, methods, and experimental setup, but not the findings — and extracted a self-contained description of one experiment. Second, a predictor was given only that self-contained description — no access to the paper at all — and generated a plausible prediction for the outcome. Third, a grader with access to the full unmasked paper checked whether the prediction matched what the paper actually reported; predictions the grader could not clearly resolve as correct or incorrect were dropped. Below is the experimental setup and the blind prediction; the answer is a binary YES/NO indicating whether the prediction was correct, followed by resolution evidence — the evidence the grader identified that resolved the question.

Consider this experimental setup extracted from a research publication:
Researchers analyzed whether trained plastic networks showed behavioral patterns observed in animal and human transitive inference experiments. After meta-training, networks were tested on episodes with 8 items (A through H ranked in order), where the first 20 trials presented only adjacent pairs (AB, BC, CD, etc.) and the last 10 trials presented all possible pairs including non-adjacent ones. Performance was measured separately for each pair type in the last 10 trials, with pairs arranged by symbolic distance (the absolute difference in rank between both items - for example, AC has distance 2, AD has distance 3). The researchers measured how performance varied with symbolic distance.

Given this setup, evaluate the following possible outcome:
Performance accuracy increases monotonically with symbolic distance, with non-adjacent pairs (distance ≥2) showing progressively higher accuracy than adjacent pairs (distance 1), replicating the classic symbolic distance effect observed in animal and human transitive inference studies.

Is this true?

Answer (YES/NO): YES